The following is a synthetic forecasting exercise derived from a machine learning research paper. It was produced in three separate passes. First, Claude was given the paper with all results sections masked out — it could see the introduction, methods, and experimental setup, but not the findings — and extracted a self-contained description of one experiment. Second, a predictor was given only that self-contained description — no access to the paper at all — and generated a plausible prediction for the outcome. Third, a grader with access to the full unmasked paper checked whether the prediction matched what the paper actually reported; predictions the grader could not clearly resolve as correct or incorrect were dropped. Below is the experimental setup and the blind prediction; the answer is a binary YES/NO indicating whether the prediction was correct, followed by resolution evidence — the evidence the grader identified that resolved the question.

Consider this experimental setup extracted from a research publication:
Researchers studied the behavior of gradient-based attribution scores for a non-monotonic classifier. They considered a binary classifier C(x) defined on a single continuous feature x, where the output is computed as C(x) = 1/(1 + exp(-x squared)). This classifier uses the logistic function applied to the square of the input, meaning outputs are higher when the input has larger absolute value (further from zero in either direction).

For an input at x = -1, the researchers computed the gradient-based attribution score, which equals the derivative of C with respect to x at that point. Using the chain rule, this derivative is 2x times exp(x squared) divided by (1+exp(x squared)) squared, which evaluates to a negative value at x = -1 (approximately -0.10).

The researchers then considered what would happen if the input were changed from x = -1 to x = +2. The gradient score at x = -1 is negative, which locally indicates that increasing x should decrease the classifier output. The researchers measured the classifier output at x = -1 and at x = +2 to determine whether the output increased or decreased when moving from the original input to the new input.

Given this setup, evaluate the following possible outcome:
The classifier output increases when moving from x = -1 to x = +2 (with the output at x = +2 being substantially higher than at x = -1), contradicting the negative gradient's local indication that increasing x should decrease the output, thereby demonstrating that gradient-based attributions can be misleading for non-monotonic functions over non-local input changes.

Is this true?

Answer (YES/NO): YES